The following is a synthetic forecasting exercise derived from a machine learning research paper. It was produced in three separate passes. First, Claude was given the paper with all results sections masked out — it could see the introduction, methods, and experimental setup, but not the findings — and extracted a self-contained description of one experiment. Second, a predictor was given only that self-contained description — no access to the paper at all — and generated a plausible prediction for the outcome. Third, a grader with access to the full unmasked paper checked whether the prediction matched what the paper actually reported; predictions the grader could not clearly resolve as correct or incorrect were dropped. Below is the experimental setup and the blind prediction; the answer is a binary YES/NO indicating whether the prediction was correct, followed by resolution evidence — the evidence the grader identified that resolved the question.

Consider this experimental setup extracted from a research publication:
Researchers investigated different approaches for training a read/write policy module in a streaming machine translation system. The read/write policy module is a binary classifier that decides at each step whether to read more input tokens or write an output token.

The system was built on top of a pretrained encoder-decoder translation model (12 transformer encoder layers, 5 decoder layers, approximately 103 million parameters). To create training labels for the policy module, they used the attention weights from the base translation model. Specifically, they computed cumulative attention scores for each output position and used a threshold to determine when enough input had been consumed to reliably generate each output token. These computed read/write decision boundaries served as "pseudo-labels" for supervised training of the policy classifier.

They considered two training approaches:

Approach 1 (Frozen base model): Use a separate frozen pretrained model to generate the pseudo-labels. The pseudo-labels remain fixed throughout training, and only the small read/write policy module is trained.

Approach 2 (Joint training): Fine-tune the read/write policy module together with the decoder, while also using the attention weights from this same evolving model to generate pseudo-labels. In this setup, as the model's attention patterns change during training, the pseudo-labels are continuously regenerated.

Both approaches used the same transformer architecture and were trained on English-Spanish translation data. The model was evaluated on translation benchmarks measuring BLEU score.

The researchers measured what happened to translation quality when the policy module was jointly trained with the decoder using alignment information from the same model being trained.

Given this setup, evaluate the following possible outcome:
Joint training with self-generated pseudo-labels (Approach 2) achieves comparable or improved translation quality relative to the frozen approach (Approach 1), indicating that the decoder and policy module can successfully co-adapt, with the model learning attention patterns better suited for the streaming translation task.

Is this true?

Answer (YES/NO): NO